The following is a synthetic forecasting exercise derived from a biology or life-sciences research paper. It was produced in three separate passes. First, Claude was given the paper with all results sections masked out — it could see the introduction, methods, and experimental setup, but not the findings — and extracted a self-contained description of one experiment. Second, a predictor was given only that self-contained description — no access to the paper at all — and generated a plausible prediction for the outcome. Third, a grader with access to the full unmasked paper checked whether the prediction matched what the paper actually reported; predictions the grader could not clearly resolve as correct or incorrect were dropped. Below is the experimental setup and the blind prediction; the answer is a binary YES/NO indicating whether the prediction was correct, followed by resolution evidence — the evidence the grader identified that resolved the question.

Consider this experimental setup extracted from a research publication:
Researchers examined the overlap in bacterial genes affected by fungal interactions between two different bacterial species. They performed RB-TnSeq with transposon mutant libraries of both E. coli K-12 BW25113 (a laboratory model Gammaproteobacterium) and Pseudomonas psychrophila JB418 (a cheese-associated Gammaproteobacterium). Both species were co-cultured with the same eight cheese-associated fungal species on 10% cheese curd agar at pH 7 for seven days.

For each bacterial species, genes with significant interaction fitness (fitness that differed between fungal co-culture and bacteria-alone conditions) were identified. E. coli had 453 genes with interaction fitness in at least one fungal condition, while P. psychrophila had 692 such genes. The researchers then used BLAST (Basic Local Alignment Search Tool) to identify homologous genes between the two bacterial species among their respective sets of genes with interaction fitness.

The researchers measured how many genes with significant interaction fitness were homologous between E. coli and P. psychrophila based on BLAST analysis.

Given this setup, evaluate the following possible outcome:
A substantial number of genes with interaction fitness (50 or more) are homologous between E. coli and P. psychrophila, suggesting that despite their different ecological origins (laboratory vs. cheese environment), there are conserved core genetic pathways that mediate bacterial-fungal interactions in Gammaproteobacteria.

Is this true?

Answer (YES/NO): NO